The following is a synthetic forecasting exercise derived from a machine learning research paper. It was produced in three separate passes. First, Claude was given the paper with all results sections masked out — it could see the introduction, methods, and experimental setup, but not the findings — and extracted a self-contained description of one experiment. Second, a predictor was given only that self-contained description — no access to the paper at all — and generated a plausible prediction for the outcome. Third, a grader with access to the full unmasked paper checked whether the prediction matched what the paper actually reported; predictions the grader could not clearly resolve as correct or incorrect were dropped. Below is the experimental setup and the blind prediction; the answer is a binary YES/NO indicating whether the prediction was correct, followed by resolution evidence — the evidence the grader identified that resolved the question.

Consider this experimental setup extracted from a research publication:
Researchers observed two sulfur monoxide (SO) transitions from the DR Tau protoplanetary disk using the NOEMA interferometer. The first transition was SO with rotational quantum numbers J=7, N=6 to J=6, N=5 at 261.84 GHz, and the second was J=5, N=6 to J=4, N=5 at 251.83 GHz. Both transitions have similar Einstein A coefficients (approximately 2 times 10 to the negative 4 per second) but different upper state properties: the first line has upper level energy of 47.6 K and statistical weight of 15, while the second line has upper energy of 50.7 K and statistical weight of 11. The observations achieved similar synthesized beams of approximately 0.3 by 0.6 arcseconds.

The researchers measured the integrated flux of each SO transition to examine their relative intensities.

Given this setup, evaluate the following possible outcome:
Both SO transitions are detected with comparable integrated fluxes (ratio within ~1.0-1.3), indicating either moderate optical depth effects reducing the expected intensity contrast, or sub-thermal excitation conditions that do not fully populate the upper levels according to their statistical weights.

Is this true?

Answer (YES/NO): NO